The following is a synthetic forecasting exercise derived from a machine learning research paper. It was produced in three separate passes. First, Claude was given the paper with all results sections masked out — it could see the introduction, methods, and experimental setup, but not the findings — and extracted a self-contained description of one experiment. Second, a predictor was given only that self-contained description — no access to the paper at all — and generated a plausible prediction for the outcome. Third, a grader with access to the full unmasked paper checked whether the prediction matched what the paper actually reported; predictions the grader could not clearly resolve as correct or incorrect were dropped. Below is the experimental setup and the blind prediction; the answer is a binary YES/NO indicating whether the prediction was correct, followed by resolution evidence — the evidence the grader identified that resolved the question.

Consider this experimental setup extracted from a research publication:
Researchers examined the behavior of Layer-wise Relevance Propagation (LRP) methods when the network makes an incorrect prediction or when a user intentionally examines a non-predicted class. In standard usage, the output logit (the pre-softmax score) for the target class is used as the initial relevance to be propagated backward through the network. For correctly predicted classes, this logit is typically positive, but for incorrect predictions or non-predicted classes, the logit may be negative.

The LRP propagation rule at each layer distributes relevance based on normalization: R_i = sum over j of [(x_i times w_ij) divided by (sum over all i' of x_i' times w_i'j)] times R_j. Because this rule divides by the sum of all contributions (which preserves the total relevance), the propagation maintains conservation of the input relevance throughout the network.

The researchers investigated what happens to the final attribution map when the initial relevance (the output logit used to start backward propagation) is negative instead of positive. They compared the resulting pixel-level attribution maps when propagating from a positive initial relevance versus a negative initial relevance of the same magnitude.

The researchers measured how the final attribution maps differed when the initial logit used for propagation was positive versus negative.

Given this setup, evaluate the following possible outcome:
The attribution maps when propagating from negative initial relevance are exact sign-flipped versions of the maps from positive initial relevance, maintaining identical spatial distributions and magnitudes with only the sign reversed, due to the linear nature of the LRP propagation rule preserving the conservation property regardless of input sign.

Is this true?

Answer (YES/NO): YES